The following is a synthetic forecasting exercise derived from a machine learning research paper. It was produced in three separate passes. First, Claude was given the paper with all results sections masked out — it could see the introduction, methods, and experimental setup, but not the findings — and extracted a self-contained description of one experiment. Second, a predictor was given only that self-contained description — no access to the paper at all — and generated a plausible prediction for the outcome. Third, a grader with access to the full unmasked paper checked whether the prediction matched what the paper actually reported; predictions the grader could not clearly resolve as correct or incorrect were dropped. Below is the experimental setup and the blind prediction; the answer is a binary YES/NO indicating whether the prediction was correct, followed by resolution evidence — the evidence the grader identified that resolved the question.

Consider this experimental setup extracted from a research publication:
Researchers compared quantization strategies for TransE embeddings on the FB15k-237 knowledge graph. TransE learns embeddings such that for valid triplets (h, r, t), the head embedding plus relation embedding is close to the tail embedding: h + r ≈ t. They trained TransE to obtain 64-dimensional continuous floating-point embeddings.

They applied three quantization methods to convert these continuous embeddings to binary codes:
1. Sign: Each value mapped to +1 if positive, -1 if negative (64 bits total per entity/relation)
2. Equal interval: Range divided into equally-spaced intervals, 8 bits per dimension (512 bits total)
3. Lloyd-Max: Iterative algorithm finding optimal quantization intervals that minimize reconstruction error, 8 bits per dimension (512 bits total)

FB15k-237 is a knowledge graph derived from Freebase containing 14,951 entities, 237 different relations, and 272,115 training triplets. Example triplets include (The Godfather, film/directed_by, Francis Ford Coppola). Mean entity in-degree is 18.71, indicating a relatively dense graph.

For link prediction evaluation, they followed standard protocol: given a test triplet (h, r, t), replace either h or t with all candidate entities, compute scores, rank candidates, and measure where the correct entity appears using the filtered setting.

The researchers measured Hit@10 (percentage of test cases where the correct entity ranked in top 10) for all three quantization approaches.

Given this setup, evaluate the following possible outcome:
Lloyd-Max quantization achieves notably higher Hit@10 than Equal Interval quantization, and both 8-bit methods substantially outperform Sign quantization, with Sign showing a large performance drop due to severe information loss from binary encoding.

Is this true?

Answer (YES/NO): NO